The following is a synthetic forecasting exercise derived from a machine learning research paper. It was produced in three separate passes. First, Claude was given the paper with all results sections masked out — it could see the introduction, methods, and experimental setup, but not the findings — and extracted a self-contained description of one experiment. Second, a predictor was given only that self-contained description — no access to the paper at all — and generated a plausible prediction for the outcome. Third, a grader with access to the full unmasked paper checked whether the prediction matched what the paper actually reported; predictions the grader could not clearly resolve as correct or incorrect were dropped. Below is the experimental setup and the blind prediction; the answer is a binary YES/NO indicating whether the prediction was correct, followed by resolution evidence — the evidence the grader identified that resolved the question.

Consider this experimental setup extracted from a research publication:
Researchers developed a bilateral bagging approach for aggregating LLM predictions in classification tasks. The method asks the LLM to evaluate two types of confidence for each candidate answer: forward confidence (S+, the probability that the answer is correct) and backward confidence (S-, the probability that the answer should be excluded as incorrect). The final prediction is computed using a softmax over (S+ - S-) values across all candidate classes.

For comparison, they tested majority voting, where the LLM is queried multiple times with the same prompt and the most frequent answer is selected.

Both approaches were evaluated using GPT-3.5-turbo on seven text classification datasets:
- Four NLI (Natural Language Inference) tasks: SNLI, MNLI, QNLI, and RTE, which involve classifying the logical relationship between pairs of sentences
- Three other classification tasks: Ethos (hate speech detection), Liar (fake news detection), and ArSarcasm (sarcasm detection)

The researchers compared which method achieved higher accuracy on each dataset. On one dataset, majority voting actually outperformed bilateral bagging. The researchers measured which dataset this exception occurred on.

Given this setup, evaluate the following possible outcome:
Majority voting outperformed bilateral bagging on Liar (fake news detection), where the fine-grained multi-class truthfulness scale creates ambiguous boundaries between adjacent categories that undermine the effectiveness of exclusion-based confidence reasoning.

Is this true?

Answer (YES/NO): NO